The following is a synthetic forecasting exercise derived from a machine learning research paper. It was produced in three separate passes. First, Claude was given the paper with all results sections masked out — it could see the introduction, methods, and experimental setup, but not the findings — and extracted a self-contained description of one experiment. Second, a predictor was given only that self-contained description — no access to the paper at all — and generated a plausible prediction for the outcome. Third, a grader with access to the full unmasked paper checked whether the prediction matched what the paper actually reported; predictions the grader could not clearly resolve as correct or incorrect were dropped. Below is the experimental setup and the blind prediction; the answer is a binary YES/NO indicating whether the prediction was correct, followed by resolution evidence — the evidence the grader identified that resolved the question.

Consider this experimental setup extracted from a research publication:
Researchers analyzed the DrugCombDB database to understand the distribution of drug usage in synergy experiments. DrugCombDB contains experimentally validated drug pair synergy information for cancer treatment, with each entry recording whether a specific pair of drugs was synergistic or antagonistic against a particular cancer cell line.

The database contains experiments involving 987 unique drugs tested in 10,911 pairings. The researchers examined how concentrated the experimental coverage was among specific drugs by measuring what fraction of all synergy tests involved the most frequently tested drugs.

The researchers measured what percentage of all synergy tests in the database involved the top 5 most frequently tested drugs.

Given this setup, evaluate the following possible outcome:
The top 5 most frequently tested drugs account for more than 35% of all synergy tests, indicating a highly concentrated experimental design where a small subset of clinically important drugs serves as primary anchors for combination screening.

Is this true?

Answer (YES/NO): NO